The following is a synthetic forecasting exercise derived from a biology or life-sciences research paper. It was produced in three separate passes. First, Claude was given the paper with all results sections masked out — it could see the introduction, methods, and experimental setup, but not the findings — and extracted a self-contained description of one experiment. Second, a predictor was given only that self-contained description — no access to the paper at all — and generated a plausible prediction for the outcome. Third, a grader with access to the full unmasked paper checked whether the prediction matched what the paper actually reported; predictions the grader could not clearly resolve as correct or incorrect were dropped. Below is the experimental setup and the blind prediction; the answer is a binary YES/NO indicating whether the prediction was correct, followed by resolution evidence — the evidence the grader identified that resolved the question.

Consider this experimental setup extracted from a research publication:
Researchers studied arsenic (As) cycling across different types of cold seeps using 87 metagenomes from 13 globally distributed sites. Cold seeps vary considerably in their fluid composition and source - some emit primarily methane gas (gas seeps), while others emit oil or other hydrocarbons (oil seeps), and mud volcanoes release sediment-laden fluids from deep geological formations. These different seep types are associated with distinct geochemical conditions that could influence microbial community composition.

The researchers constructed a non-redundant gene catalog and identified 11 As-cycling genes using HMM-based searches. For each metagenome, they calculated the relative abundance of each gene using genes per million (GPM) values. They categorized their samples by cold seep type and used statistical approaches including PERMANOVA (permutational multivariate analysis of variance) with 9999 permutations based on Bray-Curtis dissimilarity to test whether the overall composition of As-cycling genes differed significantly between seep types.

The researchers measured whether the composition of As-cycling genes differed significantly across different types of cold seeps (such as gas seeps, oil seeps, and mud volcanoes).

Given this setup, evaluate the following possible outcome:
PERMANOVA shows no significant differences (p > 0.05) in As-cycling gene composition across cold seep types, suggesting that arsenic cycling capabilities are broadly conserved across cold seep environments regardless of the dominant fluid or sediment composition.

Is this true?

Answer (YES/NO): NO